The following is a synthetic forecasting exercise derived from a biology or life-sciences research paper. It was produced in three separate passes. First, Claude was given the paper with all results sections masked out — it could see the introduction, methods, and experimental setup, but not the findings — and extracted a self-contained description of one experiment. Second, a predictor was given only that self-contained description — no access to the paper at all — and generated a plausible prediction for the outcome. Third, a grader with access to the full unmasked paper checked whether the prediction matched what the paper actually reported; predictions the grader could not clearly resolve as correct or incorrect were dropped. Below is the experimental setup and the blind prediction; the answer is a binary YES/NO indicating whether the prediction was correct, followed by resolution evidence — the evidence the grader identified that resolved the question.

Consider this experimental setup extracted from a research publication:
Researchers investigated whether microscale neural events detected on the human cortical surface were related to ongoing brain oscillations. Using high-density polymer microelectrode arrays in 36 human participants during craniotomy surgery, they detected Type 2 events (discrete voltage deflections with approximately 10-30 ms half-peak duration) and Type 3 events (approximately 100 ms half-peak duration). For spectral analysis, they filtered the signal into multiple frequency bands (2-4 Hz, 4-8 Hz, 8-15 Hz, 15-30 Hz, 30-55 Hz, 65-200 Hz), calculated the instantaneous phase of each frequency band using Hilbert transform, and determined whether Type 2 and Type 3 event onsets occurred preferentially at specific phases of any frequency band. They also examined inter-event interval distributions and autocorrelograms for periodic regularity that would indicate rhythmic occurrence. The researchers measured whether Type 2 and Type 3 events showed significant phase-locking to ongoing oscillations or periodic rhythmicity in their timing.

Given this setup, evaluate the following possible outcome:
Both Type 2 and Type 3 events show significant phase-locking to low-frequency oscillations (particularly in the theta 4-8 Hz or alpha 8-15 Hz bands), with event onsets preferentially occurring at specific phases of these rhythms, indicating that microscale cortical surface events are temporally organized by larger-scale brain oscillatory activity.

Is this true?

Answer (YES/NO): NO